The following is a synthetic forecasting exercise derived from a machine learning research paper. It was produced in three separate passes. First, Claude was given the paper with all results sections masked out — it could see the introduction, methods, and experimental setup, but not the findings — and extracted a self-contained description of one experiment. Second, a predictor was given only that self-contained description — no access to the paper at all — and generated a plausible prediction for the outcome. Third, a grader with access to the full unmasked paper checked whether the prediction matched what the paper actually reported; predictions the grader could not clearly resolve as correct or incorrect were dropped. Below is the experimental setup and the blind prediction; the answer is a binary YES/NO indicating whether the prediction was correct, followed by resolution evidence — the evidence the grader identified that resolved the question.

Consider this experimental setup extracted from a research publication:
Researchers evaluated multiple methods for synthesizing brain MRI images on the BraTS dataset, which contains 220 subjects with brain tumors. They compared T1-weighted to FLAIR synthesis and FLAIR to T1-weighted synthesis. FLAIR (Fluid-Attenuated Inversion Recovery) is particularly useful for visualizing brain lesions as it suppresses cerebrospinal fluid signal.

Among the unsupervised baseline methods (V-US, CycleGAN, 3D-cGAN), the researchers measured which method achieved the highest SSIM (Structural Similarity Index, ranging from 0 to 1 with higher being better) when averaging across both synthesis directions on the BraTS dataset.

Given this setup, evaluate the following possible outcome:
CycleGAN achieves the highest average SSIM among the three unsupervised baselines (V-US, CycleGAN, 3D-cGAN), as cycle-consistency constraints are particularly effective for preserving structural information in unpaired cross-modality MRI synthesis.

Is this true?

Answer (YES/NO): NO